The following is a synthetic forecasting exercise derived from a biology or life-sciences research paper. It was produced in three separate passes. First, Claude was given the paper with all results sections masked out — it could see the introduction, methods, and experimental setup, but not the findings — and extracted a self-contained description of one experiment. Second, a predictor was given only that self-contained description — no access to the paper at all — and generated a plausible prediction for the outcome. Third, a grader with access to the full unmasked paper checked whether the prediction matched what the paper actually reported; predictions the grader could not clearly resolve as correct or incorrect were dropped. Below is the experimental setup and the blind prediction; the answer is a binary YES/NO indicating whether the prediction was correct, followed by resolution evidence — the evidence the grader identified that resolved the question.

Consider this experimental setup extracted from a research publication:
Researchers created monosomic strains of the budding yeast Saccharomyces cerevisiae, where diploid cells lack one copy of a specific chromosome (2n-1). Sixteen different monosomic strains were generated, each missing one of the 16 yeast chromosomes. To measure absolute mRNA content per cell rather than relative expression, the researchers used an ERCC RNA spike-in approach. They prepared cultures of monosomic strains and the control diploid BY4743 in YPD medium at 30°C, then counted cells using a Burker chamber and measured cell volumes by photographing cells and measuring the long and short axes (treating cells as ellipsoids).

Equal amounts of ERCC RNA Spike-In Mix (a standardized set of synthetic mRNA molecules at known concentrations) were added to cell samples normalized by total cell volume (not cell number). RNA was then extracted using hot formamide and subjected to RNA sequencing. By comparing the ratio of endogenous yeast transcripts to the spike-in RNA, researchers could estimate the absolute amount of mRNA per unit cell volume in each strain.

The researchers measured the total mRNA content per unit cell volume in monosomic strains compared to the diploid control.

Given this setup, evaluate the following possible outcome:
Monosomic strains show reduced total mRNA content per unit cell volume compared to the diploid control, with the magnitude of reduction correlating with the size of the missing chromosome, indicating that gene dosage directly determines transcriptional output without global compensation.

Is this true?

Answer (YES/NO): NO